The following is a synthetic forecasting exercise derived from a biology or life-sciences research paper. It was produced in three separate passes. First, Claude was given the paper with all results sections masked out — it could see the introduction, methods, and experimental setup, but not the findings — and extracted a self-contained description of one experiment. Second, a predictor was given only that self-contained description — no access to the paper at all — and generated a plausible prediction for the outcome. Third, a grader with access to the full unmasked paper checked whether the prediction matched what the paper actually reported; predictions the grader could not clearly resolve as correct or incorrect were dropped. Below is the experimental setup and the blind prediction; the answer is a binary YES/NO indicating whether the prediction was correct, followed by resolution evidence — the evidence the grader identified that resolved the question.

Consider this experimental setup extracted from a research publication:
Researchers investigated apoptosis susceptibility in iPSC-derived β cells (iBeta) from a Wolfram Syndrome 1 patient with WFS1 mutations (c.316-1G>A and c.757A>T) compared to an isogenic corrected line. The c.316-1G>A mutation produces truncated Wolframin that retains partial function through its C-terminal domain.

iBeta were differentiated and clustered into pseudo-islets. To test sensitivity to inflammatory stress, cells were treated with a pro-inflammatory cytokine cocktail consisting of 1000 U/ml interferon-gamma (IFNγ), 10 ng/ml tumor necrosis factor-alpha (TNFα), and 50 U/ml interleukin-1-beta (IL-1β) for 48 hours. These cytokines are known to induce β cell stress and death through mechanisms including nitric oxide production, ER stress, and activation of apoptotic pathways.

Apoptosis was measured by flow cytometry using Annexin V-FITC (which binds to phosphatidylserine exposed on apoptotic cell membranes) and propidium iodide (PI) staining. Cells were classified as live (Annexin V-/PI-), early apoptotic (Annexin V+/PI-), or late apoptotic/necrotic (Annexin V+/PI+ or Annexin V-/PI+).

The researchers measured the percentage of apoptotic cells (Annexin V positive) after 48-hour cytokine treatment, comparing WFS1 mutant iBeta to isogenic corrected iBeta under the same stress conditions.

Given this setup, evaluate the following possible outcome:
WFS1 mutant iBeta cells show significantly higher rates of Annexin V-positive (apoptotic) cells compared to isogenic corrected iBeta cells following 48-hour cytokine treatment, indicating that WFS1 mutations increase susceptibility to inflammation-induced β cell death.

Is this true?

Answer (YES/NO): YES